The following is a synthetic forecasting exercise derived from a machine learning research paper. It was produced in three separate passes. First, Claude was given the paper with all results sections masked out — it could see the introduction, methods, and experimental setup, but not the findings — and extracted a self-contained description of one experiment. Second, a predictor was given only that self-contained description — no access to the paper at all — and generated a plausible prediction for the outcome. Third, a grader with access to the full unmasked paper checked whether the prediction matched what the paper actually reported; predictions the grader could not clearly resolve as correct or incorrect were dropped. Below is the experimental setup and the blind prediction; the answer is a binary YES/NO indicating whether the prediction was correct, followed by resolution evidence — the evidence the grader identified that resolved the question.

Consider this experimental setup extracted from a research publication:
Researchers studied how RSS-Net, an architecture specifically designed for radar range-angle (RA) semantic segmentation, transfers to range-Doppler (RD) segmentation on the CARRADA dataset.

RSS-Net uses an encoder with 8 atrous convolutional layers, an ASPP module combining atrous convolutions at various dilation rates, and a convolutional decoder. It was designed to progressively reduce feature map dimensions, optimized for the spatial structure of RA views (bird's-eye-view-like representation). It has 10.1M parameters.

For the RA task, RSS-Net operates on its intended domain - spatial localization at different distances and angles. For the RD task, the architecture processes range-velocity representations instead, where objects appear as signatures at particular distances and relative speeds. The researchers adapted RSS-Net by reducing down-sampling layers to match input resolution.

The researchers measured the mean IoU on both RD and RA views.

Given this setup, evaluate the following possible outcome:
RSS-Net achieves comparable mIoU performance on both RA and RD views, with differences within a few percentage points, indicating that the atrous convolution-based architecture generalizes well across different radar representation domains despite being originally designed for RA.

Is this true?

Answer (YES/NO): YES